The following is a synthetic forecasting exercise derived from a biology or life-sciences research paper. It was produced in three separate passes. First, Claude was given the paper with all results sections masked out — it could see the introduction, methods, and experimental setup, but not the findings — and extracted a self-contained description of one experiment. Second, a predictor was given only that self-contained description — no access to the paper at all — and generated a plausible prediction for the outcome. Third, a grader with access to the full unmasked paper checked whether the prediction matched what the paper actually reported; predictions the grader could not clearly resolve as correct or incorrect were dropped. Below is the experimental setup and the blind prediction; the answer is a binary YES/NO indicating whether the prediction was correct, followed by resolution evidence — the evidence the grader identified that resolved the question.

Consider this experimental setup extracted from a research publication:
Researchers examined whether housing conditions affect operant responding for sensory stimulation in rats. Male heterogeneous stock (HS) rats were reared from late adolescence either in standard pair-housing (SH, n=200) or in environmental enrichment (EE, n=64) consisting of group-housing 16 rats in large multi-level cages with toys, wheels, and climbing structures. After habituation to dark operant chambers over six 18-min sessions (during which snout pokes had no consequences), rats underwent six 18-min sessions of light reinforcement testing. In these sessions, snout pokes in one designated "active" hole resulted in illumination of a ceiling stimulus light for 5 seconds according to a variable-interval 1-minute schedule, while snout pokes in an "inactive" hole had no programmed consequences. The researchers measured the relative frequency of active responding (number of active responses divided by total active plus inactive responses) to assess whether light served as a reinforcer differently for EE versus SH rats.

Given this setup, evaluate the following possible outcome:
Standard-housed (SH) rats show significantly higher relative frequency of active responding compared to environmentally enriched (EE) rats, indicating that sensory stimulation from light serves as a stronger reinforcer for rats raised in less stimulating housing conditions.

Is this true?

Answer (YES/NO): YES